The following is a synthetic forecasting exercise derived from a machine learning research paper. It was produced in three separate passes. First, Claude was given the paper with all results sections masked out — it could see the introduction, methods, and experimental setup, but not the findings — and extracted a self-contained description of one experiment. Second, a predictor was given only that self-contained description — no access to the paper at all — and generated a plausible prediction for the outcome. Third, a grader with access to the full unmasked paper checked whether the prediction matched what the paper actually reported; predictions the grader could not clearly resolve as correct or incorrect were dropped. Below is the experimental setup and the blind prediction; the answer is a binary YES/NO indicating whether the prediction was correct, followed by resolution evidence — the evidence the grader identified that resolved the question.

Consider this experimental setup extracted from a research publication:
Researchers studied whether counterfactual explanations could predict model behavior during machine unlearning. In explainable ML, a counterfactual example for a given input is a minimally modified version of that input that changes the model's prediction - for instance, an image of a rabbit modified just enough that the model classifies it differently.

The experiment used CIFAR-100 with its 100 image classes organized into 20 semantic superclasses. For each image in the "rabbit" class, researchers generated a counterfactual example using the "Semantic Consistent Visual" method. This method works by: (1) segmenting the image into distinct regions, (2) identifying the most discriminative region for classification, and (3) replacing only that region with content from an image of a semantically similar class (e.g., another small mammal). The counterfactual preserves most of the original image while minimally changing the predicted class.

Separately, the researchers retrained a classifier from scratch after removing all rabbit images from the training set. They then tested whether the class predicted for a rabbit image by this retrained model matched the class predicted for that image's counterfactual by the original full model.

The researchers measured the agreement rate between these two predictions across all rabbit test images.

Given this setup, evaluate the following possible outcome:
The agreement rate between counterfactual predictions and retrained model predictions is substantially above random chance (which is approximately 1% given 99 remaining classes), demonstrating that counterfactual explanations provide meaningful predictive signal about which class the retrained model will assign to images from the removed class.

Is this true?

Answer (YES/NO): YES